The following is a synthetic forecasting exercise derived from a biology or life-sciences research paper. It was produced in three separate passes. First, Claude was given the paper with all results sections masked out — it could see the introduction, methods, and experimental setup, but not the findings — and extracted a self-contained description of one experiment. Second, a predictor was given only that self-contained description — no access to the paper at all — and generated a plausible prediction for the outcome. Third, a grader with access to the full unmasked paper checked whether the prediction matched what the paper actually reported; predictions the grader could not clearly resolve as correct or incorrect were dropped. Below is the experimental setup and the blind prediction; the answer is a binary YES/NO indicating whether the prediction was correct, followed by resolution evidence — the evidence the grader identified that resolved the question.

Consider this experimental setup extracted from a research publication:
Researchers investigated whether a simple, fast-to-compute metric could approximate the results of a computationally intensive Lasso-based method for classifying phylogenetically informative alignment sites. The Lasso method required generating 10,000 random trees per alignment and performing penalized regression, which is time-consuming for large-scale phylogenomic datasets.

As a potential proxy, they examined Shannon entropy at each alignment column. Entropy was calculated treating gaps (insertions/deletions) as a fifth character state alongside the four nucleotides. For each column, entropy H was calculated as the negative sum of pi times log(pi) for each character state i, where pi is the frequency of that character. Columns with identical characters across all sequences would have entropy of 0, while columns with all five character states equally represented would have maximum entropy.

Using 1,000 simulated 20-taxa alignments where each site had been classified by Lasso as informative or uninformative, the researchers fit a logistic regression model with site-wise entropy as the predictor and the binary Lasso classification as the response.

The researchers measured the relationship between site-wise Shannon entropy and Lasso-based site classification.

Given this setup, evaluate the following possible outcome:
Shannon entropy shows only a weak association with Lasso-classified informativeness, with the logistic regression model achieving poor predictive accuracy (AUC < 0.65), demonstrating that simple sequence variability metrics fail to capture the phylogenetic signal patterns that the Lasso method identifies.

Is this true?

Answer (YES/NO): NO